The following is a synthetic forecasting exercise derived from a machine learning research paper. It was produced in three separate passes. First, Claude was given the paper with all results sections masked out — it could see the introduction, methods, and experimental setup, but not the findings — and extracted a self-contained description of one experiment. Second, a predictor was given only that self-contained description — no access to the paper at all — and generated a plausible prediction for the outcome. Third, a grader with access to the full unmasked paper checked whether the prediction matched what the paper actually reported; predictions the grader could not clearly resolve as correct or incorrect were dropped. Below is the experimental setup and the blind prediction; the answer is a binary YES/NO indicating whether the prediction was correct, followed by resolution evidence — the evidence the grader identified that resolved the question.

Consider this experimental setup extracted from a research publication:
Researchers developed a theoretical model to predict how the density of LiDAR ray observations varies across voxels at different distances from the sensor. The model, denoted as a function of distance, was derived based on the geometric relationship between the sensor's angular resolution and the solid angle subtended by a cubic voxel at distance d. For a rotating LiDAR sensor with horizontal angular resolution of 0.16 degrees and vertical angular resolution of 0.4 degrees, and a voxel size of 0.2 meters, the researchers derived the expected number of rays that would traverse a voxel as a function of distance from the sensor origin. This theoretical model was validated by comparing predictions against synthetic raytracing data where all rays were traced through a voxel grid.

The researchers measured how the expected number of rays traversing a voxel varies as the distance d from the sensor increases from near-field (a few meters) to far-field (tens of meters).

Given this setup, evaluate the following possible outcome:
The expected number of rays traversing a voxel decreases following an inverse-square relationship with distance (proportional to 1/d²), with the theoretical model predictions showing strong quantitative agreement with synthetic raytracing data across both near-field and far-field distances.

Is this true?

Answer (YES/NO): NO